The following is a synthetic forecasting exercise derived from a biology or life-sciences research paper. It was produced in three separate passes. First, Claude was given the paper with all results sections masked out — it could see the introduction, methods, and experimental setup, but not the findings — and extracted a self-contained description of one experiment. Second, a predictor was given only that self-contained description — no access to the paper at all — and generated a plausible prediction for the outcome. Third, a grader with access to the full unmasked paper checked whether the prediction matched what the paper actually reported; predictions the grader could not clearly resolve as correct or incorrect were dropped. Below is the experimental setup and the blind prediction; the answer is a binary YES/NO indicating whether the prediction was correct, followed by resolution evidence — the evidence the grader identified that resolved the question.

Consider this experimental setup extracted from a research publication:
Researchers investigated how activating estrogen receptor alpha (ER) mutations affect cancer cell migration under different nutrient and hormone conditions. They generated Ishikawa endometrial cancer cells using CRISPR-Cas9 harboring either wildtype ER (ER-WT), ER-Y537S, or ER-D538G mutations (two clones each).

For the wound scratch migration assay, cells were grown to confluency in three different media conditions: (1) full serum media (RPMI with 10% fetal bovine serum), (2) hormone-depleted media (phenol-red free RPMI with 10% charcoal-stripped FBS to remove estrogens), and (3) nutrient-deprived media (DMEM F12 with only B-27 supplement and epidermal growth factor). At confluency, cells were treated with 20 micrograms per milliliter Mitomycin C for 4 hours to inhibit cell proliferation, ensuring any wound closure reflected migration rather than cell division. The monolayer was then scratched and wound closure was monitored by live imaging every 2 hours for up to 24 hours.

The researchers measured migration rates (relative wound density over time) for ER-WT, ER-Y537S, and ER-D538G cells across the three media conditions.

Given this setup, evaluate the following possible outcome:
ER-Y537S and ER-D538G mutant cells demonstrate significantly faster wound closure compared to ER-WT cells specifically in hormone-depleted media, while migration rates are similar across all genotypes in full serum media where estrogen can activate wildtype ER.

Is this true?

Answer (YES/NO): NO